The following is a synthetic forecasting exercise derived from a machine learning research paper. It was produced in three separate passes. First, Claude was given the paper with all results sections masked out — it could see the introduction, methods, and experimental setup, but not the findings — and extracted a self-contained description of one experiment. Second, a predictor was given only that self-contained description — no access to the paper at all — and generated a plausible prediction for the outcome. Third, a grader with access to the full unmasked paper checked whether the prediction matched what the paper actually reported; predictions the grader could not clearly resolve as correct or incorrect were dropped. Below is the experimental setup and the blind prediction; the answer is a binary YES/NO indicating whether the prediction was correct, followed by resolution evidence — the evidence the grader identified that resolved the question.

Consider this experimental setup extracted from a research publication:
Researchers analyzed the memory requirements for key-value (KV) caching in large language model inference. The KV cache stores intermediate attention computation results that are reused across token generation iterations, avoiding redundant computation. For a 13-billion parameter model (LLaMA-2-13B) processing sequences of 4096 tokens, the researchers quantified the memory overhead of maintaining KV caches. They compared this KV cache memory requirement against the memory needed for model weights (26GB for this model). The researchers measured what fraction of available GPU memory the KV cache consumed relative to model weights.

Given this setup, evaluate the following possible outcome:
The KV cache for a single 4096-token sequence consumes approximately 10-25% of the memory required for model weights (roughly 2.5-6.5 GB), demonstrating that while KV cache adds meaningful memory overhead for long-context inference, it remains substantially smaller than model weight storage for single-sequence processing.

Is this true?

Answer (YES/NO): YES